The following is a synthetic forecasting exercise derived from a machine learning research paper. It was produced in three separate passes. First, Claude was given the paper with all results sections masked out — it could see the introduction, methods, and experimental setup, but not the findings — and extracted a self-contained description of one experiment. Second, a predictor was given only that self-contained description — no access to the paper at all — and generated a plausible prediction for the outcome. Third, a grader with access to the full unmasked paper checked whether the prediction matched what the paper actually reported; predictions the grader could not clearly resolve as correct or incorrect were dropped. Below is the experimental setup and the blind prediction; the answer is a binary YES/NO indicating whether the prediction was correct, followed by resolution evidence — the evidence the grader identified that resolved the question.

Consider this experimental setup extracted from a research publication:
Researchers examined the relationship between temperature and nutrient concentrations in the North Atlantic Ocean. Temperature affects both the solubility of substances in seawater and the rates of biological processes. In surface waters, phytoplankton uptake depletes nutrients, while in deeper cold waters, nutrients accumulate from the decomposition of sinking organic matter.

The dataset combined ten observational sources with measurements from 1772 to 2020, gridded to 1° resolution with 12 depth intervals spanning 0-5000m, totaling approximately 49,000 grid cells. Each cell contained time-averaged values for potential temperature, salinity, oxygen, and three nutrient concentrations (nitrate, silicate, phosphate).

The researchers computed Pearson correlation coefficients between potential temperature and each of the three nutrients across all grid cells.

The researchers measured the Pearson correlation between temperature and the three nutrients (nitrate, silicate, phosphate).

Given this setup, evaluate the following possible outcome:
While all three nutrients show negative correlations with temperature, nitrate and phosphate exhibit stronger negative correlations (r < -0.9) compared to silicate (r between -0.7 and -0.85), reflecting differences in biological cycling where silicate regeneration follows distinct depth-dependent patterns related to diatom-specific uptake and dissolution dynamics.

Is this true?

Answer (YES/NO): NO